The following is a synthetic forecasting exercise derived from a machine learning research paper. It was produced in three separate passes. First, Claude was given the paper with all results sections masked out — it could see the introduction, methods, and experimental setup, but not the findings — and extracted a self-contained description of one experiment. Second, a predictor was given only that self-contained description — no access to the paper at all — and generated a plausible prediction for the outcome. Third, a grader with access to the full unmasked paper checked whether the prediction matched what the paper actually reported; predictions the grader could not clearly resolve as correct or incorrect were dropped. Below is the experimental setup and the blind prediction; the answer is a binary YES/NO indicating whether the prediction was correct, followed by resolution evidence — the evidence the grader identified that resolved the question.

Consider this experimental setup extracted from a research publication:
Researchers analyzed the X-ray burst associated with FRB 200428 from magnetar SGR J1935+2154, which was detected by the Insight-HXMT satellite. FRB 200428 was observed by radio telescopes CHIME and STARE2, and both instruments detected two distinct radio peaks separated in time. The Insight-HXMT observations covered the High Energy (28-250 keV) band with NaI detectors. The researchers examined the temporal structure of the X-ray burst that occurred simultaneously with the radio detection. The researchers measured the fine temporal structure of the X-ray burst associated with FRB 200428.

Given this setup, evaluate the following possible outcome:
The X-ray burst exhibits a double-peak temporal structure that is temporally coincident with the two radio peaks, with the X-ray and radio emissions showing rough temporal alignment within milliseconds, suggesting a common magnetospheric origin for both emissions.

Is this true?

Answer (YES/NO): YES